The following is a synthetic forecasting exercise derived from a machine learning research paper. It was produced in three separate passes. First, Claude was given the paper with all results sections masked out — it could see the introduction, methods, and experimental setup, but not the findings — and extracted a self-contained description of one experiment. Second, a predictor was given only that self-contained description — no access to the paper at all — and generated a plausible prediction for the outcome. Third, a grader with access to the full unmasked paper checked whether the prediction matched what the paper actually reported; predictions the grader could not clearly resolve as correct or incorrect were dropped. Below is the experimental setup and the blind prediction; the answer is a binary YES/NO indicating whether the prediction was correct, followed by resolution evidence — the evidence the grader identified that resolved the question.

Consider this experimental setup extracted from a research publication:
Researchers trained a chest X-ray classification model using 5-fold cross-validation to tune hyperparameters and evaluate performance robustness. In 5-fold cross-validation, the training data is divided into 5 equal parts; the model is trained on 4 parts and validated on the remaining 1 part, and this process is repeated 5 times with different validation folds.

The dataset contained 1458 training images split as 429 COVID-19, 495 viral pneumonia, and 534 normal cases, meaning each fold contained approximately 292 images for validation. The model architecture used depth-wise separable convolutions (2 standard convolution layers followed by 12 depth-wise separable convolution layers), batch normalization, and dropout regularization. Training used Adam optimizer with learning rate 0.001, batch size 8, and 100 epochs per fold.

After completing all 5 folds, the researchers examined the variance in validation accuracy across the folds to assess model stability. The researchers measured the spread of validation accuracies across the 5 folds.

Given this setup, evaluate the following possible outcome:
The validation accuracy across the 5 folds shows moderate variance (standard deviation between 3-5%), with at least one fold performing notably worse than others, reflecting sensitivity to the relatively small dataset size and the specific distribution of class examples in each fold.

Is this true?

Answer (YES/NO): NO